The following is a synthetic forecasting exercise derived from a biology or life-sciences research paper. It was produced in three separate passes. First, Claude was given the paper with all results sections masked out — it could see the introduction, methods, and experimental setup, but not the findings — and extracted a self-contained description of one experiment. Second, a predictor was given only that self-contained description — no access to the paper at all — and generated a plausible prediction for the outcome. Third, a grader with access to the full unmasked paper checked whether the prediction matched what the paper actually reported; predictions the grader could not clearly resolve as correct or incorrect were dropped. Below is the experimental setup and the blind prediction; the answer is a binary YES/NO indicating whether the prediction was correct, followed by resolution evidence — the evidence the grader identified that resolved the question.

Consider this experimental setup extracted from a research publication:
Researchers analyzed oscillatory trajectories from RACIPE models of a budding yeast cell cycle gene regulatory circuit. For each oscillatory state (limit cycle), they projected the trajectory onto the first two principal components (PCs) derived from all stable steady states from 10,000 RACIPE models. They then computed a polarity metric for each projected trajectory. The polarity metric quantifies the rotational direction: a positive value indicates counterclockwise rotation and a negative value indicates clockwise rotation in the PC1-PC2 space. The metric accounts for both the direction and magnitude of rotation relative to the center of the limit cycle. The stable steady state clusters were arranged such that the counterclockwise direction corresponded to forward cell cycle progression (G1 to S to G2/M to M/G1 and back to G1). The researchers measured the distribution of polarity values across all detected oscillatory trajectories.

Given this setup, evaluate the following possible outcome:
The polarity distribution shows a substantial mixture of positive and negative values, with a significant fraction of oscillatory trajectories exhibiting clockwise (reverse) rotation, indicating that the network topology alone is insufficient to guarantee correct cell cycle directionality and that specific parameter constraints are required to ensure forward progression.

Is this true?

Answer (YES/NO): NO